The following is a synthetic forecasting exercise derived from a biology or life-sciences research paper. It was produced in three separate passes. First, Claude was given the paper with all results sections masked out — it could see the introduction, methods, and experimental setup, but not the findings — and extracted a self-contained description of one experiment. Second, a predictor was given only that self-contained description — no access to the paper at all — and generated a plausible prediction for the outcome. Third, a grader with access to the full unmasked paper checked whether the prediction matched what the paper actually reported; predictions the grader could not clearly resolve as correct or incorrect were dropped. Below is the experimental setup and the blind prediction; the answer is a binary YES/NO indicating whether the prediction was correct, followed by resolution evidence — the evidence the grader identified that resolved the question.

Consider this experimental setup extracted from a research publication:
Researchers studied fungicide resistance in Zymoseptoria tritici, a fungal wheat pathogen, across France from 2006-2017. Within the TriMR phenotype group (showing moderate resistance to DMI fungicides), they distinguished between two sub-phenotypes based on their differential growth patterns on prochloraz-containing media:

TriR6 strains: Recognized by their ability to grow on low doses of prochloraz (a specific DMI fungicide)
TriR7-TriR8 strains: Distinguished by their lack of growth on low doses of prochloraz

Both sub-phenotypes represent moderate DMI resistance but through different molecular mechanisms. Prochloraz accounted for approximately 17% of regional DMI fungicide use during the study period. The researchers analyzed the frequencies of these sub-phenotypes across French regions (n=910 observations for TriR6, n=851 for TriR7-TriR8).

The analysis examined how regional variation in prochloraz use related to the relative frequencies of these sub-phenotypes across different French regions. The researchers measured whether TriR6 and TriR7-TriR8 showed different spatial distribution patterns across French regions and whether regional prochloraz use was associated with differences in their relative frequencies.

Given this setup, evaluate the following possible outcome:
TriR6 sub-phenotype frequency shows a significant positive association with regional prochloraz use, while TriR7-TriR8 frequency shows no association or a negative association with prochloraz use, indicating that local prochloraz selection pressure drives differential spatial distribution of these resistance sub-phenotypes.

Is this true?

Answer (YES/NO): YES